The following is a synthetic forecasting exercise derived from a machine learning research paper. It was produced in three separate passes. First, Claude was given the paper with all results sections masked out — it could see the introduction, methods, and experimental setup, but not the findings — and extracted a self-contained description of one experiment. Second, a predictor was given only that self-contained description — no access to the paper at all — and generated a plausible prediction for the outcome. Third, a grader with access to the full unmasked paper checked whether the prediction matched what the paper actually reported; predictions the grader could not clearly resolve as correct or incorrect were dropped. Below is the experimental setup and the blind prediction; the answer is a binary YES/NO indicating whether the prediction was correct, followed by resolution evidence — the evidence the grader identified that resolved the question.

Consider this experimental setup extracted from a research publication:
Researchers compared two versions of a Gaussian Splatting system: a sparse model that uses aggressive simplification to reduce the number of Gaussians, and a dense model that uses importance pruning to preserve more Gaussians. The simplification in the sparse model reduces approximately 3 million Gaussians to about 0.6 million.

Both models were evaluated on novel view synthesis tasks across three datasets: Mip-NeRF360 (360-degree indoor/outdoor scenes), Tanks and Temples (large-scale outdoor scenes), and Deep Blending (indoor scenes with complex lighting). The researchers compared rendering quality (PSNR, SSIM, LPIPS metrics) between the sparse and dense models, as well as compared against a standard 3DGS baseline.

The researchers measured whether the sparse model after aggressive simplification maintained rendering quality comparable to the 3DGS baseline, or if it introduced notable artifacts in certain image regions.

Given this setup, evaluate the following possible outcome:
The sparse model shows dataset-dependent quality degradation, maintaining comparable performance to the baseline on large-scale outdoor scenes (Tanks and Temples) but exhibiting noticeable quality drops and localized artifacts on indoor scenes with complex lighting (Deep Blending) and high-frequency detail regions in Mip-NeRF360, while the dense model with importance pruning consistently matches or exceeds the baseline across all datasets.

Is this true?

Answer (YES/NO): NO